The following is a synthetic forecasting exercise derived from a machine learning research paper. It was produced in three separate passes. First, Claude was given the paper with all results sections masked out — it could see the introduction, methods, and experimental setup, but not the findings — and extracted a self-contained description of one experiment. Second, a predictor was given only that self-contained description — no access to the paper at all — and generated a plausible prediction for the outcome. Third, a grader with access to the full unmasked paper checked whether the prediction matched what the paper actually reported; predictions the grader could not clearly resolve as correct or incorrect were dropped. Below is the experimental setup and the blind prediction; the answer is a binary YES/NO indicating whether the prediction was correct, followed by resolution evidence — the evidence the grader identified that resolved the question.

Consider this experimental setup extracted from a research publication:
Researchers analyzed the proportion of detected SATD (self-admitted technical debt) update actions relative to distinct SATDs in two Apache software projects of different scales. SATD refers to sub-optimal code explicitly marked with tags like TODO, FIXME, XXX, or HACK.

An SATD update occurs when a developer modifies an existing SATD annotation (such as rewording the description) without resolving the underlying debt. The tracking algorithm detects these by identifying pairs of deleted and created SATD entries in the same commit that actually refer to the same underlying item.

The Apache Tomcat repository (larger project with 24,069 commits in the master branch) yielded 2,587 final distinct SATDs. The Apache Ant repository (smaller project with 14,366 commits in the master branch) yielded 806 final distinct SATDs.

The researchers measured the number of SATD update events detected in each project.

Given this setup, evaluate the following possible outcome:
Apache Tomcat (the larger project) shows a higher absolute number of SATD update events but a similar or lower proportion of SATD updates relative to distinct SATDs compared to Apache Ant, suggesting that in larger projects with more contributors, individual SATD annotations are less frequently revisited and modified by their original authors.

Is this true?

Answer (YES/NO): YES